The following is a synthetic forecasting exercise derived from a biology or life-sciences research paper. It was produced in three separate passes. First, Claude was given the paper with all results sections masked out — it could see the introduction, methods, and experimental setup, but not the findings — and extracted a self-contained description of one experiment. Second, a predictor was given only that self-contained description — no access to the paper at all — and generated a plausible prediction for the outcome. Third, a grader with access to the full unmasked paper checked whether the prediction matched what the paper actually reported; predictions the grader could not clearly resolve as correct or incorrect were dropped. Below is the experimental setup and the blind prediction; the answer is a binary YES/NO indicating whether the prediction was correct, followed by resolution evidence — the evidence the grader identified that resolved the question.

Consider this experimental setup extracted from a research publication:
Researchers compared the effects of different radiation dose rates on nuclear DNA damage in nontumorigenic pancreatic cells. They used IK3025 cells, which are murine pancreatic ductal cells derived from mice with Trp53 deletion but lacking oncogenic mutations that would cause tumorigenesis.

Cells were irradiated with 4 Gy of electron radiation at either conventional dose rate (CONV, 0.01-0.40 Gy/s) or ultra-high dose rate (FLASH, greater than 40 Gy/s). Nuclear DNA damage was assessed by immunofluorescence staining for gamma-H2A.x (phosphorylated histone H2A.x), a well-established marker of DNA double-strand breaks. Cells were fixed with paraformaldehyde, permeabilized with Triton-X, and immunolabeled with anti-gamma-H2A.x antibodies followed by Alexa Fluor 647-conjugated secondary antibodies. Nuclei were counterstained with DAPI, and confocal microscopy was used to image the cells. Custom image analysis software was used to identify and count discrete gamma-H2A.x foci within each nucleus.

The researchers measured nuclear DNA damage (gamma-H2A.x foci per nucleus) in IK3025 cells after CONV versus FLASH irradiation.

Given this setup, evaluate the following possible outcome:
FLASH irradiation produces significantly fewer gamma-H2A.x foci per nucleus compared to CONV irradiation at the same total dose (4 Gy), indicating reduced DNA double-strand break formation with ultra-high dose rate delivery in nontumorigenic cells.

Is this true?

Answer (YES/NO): YES